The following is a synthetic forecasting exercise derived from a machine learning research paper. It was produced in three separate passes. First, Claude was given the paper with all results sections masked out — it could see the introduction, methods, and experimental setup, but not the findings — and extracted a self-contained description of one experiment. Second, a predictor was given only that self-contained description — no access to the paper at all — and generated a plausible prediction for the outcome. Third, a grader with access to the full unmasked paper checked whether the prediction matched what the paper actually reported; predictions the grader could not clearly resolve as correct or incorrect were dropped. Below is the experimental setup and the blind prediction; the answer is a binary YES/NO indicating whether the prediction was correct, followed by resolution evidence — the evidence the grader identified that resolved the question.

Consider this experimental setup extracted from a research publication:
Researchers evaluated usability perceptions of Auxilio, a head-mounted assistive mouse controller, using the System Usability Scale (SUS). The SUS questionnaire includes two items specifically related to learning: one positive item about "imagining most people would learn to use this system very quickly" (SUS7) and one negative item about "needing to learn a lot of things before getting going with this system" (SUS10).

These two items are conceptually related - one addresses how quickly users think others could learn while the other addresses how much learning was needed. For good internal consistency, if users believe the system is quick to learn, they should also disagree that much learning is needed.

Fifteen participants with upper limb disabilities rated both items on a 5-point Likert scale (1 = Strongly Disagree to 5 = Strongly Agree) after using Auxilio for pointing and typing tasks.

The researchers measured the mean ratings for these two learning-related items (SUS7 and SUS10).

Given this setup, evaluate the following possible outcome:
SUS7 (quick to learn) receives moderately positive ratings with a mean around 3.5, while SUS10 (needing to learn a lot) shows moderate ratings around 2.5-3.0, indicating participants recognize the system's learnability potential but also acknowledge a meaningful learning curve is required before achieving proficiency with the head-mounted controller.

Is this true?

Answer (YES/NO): NO